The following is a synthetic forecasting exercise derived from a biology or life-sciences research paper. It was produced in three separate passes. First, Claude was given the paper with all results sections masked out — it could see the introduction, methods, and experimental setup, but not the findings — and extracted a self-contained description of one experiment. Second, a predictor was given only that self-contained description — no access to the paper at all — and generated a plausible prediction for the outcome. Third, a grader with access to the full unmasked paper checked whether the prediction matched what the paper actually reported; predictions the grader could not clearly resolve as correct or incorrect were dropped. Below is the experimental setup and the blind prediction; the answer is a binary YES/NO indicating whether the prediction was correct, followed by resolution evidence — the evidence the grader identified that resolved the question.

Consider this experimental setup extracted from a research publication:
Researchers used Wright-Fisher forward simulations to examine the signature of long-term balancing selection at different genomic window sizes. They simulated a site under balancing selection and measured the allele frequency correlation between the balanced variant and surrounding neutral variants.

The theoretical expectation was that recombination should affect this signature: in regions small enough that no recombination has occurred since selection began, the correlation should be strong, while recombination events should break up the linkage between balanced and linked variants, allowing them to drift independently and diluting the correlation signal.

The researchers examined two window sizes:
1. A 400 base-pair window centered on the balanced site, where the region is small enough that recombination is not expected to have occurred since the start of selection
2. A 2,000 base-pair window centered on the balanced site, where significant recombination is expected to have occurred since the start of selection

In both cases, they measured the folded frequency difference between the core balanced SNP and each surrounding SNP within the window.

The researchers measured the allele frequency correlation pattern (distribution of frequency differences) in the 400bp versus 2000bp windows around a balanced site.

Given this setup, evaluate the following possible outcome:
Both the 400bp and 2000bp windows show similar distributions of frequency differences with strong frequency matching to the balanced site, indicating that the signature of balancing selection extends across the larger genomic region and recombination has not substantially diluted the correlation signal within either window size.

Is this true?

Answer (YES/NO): NO